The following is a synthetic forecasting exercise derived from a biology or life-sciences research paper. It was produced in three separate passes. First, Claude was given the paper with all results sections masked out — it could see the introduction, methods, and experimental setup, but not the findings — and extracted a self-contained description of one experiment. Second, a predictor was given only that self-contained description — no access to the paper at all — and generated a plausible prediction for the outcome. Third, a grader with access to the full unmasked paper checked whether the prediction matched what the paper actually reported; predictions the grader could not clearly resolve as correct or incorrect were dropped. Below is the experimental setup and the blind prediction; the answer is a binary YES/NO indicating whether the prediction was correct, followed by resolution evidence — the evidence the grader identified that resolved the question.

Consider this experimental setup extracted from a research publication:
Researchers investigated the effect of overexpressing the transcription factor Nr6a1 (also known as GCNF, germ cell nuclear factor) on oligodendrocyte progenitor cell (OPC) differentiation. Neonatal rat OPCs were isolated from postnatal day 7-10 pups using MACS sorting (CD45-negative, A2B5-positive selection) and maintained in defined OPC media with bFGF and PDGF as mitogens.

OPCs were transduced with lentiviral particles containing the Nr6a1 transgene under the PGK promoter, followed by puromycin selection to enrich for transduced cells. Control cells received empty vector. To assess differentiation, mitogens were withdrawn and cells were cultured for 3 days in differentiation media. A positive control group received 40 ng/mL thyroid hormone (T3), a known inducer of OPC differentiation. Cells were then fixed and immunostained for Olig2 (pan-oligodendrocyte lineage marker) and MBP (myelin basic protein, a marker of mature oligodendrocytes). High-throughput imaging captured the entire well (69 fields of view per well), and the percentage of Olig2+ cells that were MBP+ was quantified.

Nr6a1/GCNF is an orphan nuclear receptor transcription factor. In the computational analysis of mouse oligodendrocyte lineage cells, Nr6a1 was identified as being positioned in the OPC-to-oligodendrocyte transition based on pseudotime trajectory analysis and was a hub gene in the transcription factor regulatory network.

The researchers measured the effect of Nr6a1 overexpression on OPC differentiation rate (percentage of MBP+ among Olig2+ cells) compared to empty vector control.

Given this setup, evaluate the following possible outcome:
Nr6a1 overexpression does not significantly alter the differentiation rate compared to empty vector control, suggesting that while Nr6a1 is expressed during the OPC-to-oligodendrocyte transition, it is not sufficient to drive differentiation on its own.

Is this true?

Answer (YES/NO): NO